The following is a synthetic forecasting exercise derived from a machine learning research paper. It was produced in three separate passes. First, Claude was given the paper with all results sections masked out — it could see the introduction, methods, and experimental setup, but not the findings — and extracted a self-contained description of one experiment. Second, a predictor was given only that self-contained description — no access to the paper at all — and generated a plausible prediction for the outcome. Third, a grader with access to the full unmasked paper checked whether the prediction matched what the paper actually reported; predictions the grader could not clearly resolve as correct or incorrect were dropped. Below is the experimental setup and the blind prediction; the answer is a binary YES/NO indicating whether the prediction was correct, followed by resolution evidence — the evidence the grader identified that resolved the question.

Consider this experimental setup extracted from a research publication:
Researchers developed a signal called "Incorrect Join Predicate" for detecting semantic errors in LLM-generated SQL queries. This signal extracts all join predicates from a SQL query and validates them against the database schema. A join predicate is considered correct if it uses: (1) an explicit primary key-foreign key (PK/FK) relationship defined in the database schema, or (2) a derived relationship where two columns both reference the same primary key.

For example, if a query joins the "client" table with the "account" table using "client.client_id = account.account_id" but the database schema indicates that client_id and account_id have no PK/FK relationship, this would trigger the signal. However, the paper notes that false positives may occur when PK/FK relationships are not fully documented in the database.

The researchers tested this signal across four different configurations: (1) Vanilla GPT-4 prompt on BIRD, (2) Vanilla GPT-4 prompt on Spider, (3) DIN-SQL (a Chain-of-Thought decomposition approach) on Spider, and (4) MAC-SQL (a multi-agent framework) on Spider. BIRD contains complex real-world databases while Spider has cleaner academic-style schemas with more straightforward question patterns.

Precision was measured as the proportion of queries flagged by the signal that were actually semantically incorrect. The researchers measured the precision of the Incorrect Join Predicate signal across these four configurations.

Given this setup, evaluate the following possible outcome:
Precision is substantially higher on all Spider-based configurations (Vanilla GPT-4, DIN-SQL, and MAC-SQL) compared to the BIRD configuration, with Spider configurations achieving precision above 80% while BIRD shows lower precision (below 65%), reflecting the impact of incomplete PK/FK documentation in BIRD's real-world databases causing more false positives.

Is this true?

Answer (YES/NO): NO